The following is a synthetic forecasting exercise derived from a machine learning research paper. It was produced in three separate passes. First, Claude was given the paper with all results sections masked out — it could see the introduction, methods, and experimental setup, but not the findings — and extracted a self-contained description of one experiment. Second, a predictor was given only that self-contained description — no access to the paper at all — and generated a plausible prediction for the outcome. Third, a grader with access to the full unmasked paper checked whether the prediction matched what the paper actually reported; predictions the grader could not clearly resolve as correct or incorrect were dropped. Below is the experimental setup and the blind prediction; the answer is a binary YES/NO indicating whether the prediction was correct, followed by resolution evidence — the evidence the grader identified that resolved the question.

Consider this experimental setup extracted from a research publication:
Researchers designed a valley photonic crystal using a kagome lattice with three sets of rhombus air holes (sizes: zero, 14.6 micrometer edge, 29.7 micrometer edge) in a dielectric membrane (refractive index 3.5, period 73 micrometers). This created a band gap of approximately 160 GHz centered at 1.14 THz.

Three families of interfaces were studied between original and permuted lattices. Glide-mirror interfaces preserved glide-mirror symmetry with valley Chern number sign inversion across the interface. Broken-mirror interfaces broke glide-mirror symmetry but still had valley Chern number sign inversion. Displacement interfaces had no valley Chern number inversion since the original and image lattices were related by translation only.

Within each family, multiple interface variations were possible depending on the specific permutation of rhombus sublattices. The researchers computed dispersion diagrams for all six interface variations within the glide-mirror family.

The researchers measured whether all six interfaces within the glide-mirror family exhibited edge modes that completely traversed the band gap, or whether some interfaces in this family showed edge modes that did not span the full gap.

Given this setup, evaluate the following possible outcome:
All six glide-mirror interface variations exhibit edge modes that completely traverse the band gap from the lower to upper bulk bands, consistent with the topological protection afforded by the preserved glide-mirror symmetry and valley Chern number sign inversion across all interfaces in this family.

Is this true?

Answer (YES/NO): NO